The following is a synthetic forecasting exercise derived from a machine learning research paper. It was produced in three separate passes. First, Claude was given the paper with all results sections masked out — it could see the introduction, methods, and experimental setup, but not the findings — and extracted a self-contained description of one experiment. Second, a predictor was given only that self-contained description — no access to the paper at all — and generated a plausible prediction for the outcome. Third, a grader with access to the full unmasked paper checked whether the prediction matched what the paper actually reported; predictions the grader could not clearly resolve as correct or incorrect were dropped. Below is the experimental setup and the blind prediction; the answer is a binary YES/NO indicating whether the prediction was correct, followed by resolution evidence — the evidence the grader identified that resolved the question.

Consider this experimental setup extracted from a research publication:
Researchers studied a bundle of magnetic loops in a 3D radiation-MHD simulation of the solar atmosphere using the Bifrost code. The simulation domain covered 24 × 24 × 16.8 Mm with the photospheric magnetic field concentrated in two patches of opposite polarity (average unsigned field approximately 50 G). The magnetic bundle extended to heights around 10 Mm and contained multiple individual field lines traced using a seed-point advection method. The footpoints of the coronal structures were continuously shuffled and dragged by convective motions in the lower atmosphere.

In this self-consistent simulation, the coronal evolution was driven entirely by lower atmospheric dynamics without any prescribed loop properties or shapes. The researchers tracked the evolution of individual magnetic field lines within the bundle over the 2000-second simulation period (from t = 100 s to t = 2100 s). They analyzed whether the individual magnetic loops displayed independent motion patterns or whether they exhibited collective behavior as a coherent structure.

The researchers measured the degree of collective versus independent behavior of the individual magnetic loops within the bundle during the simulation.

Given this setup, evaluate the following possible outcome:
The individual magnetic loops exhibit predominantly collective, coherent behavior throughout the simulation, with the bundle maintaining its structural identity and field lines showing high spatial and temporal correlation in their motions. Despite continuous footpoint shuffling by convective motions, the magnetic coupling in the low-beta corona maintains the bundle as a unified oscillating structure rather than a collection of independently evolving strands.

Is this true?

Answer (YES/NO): YES